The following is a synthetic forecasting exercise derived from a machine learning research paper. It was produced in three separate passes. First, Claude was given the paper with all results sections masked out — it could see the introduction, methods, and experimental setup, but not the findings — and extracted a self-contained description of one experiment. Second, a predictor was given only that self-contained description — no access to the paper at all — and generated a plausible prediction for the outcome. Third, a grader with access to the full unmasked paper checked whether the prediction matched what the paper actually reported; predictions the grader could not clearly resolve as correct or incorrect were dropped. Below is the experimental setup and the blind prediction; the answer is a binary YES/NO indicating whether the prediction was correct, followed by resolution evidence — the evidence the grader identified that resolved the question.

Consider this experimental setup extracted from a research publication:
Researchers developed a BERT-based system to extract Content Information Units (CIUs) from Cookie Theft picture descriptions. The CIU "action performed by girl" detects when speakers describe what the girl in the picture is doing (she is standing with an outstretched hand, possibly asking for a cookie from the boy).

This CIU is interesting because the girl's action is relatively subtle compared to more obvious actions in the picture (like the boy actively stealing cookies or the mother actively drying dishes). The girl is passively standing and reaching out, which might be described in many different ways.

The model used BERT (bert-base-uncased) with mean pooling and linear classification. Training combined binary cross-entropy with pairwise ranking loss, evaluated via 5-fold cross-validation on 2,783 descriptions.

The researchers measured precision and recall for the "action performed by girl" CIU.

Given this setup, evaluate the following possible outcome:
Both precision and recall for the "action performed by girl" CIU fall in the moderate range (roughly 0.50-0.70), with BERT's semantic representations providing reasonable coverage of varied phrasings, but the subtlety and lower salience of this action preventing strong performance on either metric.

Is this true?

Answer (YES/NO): NO